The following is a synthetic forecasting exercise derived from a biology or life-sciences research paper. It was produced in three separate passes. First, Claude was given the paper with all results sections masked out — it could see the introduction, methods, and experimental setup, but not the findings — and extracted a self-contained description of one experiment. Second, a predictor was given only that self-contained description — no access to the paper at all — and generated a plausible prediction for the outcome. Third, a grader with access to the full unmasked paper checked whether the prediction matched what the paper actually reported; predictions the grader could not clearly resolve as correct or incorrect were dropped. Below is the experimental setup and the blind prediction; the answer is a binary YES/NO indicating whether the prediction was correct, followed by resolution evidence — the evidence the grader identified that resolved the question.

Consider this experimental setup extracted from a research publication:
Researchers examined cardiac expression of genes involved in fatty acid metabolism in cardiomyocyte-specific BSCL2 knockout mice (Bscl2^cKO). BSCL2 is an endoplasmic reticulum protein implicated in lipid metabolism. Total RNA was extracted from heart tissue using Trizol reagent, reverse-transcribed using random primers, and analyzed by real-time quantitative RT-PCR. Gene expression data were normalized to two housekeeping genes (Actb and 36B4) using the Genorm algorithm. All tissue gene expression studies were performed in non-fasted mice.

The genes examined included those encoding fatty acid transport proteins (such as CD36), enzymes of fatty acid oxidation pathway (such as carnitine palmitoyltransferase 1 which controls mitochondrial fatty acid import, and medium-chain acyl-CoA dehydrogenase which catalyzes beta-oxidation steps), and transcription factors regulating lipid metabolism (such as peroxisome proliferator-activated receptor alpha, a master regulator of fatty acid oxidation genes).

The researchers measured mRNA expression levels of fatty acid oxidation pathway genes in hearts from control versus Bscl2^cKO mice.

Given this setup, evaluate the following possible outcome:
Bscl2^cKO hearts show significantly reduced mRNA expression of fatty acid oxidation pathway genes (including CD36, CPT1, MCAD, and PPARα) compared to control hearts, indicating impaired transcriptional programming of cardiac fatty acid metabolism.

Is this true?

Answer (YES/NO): NO